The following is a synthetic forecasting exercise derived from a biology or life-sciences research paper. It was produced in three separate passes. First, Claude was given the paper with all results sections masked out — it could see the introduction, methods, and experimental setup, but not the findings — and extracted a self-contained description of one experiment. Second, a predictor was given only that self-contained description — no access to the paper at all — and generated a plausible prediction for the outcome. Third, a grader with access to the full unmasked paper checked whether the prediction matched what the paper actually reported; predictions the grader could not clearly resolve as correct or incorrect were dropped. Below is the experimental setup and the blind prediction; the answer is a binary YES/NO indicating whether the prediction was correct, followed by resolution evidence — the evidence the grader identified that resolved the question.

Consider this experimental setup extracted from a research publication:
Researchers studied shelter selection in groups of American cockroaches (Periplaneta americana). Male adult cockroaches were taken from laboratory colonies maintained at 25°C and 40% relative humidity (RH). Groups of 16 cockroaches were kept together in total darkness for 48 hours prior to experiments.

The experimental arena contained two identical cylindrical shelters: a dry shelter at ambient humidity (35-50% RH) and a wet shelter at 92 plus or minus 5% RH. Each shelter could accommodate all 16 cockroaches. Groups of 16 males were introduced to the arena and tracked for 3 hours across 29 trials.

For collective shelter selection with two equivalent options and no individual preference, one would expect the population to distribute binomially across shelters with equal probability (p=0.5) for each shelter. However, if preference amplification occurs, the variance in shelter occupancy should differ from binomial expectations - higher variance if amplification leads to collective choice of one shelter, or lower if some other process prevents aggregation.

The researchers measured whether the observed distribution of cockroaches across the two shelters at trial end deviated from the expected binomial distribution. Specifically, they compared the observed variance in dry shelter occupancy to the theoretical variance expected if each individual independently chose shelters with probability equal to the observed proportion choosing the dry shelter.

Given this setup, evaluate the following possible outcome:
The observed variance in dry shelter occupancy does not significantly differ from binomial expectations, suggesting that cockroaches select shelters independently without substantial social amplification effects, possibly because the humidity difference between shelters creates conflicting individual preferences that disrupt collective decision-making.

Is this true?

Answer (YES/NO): NO